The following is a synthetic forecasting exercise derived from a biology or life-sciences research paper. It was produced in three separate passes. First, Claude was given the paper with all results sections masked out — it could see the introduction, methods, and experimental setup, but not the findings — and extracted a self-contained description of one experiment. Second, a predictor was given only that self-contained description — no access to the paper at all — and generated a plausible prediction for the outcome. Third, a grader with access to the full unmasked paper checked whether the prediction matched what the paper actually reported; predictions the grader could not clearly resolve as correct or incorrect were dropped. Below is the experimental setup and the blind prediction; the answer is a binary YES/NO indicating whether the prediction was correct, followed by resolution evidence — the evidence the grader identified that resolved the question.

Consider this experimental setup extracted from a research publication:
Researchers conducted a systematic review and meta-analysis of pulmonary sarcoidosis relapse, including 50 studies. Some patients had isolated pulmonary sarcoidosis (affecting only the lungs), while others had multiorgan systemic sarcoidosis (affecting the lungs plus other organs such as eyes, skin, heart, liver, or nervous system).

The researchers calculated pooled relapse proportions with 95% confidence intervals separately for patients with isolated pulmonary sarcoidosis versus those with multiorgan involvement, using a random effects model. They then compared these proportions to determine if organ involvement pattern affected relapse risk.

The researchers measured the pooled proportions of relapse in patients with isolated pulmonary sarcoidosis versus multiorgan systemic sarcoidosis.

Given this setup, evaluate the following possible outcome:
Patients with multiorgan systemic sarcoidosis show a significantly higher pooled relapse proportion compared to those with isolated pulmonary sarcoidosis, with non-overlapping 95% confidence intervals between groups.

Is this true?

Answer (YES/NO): NO